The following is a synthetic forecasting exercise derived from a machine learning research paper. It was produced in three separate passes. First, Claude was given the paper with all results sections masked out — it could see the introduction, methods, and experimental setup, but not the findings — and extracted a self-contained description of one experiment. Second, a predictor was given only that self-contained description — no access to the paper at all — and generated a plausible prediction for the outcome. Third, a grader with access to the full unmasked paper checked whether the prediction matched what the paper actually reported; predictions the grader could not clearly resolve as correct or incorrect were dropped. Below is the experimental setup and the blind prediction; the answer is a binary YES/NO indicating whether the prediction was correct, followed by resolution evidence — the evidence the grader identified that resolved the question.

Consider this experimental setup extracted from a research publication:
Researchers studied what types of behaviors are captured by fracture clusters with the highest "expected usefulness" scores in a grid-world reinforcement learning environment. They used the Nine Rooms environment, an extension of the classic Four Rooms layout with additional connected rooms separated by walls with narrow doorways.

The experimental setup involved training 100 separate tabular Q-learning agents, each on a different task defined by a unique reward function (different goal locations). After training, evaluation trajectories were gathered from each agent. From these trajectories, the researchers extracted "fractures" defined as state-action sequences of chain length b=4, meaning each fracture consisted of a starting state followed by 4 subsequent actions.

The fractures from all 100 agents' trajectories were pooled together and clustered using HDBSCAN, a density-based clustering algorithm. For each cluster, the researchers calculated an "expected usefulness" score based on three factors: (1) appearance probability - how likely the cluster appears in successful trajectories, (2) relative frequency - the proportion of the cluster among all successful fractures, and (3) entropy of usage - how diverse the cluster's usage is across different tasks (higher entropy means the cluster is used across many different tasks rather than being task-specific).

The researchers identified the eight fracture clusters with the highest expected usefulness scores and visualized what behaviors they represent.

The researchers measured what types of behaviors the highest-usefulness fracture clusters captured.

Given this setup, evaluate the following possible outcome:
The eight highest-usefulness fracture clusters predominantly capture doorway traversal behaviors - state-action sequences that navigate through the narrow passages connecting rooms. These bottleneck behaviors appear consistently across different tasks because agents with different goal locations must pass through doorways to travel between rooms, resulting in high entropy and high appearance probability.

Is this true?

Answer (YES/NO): NO